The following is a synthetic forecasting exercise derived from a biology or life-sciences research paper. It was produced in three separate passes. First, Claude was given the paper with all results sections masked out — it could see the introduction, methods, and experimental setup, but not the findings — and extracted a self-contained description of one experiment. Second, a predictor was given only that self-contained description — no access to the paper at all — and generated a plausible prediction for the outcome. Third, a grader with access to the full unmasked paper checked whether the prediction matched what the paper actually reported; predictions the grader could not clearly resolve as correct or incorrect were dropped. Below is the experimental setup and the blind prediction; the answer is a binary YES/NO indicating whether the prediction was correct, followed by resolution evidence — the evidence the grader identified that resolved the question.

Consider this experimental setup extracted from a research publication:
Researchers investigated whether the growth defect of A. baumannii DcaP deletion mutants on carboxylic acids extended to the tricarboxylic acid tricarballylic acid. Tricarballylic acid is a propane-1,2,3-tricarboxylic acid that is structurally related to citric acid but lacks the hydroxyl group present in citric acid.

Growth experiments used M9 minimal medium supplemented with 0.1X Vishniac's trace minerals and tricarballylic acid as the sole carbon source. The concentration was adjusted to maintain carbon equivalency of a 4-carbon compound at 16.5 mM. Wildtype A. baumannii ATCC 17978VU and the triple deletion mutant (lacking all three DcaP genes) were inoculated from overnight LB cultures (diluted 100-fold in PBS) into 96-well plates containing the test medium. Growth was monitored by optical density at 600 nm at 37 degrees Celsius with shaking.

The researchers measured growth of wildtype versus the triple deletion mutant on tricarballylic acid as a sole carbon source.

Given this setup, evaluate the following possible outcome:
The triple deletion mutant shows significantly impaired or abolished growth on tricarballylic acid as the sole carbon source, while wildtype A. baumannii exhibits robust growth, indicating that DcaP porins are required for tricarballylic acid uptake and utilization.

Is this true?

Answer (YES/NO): YES